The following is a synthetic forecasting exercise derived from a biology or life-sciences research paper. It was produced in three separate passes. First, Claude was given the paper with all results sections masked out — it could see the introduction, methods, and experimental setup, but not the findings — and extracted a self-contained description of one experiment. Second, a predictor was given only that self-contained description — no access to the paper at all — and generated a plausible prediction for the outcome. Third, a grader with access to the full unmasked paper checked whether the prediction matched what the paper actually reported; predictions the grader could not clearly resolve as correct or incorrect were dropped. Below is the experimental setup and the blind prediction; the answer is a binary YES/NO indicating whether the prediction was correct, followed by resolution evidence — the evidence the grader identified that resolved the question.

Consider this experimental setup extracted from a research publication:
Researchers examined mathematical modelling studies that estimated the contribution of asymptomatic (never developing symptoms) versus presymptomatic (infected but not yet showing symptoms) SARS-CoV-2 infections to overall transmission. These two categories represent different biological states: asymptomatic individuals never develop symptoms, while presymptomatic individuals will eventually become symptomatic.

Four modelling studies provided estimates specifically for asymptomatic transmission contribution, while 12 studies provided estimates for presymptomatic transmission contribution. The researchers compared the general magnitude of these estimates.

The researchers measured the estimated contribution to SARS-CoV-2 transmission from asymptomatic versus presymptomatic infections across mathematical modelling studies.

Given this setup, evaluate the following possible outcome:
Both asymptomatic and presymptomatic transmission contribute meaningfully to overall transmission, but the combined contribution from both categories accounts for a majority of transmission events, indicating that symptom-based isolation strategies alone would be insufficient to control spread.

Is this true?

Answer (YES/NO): NO